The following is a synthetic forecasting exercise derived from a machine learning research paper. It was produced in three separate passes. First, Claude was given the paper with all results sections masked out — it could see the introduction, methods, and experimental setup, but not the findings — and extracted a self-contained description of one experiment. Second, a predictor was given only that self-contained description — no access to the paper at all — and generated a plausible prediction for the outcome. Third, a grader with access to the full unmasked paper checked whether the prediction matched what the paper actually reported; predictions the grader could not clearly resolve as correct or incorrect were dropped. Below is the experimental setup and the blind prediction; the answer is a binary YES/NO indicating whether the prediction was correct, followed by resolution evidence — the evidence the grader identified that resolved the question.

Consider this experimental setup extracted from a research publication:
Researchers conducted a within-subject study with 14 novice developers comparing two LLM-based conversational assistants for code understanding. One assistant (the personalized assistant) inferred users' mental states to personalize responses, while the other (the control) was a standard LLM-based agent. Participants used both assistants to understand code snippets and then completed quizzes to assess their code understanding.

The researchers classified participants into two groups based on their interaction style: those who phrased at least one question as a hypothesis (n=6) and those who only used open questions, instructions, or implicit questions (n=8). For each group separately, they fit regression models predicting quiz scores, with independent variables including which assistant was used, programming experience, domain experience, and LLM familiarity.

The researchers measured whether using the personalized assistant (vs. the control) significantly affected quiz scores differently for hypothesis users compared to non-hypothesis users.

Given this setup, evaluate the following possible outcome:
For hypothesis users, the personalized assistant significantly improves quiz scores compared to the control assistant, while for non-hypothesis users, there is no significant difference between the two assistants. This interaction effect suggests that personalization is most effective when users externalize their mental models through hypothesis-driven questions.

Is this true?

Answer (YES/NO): NO